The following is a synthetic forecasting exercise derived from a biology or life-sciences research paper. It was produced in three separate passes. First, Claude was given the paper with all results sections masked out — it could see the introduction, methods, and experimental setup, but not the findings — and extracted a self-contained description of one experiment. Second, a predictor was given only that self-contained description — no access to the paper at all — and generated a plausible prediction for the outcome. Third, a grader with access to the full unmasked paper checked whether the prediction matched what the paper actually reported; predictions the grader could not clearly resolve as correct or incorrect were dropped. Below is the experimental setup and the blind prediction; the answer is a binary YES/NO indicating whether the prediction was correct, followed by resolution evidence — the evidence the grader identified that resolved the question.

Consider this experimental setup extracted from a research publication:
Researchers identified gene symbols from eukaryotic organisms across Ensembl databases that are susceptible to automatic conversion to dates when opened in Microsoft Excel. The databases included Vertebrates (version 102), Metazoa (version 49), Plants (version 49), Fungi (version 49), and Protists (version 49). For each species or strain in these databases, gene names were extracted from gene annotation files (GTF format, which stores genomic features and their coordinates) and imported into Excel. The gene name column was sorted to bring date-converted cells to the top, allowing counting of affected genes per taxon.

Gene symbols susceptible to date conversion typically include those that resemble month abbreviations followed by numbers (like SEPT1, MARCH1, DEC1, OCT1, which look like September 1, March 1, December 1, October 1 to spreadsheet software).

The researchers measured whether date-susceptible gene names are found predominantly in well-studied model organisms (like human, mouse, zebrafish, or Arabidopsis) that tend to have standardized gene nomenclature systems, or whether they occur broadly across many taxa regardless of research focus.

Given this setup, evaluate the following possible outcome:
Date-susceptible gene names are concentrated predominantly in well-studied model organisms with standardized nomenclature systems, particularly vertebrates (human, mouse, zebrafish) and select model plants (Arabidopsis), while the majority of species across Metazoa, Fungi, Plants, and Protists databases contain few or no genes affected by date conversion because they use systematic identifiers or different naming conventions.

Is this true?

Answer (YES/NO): NO